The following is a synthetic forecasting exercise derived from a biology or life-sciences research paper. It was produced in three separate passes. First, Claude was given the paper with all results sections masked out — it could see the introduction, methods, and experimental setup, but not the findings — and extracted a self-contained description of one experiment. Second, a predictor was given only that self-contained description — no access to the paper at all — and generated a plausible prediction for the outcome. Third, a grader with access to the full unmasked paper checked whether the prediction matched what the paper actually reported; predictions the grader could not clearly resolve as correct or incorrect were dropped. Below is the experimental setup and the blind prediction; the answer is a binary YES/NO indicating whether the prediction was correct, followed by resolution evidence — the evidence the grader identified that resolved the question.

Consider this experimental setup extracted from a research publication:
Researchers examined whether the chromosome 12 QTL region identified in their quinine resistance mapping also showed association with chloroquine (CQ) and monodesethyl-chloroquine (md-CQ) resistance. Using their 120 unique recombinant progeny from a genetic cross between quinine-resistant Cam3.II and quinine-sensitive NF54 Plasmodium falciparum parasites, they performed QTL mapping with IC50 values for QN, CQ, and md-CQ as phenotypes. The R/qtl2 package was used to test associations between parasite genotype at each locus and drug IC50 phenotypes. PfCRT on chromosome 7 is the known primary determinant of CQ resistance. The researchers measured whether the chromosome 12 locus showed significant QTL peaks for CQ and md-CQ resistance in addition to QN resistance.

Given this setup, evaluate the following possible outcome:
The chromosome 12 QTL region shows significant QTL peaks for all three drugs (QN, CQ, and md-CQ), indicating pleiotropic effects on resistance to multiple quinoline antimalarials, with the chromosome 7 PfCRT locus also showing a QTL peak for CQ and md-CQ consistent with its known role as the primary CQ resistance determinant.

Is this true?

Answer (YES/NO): YES